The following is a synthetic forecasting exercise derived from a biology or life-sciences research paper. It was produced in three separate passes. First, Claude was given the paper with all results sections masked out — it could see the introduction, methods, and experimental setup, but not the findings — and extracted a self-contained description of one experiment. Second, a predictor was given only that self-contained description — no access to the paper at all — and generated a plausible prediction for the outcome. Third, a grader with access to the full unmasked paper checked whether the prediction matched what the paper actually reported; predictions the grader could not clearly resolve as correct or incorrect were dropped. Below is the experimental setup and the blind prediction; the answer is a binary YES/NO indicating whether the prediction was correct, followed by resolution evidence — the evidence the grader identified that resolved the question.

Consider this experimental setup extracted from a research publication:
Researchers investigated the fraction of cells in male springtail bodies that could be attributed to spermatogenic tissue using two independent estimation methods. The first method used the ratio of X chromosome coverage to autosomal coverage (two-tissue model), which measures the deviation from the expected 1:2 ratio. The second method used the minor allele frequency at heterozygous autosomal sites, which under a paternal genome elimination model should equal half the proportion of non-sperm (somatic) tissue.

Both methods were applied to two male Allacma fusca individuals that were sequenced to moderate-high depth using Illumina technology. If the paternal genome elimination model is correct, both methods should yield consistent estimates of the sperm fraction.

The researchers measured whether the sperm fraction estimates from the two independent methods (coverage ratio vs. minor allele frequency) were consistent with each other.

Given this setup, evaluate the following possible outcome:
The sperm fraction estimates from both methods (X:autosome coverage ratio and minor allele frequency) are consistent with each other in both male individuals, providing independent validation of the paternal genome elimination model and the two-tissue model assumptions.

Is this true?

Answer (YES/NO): YES